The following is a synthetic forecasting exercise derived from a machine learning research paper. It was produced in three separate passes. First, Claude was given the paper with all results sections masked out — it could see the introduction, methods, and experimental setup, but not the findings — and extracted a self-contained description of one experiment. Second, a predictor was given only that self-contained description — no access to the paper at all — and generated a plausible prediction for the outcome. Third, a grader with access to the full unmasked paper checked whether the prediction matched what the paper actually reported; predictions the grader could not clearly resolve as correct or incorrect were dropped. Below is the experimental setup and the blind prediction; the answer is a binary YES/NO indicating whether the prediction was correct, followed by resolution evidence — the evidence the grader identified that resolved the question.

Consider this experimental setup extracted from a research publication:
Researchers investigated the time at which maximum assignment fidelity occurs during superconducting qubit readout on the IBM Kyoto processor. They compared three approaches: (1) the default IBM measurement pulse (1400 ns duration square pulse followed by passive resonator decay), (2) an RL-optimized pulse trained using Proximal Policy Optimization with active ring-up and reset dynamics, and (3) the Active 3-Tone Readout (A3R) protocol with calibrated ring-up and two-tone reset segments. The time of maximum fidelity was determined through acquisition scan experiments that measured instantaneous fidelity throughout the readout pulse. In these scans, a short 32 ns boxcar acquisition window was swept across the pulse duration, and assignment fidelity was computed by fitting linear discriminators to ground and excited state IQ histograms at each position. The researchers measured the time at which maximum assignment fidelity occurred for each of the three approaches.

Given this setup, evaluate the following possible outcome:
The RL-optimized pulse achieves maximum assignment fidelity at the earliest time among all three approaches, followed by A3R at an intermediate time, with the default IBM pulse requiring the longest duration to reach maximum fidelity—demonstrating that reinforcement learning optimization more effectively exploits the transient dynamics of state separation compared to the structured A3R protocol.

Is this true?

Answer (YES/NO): NO